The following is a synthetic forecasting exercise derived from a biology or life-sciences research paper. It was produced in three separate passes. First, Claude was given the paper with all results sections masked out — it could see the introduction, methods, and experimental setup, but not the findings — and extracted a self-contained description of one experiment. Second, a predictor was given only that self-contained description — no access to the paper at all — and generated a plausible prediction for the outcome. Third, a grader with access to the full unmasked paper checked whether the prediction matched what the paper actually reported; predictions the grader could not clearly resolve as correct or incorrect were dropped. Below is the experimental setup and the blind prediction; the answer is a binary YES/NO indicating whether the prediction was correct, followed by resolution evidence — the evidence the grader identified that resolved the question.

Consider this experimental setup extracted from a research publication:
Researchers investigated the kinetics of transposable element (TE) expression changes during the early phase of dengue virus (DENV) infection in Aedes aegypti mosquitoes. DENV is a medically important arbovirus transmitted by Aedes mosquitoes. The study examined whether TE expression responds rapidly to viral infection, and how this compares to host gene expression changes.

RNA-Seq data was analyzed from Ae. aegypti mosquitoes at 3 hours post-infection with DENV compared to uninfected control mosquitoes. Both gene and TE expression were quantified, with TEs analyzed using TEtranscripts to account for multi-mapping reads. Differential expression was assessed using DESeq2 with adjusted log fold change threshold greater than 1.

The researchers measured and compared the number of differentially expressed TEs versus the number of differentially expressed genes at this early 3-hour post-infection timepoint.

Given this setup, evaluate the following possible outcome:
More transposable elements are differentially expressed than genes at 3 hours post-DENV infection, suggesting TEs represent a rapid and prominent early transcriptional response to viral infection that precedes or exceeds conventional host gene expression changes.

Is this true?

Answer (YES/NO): YES